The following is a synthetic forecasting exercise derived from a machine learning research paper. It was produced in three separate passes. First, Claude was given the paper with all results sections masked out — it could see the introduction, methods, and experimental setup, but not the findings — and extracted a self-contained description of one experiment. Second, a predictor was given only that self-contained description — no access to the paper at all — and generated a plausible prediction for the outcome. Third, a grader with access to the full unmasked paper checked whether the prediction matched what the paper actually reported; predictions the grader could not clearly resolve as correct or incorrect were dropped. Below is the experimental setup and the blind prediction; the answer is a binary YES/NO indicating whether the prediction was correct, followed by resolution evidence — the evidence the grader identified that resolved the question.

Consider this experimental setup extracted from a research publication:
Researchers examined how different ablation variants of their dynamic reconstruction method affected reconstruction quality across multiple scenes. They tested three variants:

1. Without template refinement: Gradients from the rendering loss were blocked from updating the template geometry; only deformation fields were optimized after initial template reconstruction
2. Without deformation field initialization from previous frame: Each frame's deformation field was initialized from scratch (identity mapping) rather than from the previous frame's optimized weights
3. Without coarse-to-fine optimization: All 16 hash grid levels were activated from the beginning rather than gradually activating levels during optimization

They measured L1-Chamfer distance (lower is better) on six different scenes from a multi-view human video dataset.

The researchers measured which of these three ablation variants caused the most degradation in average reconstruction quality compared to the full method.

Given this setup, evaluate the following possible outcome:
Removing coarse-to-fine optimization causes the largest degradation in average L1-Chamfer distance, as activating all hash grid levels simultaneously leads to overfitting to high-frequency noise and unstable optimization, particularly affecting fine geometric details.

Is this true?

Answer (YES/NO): NO